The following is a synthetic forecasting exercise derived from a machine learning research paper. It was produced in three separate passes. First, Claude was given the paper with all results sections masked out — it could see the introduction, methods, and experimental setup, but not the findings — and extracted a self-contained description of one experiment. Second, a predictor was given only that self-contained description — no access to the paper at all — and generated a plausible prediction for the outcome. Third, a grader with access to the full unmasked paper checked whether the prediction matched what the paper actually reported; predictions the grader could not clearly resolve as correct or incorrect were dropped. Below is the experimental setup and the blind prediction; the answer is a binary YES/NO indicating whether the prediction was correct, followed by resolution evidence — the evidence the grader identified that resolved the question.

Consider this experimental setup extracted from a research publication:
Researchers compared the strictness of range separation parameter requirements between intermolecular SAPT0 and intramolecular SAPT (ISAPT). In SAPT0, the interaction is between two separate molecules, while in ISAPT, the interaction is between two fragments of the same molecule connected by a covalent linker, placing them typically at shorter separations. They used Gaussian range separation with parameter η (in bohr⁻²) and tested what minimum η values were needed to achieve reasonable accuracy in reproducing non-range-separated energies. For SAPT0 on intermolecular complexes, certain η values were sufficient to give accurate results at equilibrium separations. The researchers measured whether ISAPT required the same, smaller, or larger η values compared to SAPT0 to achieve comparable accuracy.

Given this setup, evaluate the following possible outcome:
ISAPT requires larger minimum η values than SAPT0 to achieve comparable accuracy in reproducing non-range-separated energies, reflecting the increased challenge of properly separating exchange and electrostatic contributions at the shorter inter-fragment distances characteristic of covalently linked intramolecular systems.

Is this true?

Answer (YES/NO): YES